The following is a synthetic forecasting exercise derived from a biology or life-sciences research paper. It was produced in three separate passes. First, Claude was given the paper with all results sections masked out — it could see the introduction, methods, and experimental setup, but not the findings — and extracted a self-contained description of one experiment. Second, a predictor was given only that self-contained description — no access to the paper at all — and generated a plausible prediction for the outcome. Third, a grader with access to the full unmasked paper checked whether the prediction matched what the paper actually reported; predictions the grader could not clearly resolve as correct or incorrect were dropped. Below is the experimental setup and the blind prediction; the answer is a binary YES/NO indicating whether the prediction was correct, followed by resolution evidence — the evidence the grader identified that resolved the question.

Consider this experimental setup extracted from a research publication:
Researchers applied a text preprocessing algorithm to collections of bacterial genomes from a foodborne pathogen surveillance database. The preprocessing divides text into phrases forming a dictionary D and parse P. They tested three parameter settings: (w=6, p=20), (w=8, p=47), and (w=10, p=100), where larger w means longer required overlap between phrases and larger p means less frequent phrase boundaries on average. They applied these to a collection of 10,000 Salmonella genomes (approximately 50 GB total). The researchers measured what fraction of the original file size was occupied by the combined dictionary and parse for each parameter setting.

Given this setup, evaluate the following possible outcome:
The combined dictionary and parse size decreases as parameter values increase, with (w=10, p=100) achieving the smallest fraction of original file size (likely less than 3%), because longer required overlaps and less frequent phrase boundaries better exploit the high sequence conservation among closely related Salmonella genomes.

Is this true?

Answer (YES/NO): NO